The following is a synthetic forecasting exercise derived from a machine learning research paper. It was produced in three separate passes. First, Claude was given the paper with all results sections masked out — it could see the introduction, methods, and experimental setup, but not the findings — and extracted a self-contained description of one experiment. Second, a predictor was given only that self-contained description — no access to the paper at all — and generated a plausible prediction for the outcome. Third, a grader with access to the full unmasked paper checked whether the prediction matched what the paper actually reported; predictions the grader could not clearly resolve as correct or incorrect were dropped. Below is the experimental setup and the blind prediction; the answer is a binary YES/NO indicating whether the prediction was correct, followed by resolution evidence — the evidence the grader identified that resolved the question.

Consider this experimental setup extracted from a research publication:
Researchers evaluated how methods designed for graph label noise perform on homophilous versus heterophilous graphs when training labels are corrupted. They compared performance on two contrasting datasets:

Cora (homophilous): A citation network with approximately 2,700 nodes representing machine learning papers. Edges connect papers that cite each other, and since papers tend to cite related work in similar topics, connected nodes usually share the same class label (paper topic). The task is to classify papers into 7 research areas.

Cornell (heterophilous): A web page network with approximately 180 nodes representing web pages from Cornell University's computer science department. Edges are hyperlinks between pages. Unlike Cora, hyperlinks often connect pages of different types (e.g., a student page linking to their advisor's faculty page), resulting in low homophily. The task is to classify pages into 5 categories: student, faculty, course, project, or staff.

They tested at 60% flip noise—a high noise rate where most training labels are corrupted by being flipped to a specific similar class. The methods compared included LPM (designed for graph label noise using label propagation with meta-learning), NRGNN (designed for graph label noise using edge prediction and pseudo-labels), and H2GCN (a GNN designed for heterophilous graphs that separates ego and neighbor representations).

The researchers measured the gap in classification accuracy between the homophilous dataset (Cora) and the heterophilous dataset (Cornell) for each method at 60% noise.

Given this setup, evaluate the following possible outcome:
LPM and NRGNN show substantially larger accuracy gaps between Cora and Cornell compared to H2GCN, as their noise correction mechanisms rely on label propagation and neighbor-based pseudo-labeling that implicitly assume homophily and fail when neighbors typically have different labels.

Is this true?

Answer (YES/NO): NO